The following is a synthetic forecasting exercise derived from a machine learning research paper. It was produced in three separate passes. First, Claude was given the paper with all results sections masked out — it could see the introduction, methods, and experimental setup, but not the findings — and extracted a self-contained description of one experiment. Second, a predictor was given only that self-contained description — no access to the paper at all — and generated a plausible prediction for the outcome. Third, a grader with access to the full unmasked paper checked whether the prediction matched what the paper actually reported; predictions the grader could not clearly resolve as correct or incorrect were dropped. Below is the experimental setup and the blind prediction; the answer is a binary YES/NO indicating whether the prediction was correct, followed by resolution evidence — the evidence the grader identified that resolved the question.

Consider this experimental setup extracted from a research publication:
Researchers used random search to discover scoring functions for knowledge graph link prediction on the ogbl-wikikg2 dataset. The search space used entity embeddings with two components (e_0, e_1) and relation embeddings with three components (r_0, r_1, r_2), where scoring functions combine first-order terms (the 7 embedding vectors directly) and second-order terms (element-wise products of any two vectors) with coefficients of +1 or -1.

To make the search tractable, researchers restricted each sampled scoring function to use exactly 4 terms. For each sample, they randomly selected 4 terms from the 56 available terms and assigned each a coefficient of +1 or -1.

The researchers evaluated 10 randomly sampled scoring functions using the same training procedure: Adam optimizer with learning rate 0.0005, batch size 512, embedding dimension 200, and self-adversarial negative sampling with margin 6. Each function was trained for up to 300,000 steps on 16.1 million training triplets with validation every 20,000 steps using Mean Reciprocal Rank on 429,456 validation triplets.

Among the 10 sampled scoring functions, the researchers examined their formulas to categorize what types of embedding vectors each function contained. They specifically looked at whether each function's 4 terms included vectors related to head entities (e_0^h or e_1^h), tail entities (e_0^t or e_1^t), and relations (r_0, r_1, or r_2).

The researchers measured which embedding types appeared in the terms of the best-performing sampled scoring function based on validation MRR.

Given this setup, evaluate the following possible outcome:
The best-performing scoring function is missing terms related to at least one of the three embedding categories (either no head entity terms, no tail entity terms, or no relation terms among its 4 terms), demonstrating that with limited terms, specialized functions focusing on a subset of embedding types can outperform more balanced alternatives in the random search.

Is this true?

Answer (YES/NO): YES